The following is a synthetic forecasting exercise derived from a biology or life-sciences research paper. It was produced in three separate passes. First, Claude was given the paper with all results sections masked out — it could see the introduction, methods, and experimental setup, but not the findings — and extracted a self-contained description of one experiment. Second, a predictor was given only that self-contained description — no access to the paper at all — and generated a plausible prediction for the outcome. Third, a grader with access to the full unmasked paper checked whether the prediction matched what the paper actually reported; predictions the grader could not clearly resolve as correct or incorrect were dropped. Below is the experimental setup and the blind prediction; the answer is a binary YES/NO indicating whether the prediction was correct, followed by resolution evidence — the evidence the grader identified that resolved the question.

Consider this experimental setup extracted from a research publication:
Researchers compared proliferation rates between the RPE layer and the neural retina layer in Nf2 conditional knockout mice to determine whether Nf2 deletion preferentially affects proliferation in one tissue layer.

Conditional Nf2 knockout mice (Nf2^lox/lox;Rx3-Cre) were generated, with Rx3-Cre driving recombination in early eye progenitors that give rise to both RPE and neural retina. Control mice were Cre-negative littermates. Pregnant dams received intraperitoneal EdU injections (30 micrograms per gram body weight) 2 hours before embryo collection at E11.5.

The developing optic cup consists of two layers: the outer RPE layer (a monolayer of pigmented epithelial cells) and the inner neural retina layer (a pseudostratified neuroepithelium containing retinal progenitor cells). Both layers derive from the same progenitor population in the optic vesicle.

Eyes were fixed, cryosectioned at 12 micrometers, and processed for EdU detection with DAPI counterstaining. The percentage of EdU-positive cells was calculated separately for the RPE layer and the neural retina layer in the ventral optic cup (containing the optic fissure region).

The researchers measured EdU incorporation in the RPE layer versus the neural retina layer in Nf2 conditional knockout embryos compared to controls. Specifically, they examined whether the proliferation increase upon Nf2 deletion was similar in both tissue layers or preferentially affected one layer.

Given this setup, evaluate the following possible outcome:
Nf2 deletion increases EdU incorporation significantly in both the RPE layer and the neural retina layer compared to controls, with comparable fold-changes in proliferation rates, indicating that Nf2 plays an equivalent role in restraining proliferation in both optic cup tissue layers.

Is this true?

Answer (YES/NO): NO